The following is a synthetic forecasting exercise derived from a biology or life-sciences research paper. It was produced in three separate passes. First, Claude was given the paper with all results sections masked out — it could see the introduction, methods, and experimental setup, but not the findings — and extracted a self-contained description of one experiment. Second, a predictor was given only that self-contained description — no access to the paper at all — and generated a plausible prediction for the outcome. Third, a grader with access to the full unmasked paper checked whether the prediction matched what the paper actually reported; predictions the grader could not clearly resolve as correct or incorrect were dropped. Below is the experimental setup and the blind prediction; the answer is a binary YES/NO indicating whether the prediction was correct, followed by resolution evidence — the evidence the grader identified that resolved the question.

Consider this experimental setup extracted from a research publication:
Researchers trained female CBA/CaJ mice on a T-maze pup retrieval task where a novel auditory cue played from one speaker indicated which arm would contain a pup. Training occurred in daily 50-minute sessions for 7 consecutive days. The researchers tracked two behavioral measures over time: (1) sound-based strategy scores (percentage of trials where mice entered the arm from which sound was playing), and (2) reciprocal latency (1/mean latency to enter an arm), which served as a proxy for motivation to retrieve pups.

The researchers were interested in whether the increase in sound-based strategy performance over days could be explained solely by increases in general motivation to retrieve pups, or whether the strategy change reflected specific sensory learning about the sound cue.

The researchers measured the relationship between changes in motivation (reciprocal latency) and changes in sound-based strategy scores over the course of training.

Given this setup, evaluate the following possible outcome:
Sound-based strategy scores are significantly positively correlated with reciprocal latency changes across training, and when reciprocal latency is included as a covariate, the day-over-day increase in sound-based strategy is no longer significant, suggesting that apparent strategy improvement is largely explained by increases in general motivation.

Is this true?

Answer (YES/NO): NO